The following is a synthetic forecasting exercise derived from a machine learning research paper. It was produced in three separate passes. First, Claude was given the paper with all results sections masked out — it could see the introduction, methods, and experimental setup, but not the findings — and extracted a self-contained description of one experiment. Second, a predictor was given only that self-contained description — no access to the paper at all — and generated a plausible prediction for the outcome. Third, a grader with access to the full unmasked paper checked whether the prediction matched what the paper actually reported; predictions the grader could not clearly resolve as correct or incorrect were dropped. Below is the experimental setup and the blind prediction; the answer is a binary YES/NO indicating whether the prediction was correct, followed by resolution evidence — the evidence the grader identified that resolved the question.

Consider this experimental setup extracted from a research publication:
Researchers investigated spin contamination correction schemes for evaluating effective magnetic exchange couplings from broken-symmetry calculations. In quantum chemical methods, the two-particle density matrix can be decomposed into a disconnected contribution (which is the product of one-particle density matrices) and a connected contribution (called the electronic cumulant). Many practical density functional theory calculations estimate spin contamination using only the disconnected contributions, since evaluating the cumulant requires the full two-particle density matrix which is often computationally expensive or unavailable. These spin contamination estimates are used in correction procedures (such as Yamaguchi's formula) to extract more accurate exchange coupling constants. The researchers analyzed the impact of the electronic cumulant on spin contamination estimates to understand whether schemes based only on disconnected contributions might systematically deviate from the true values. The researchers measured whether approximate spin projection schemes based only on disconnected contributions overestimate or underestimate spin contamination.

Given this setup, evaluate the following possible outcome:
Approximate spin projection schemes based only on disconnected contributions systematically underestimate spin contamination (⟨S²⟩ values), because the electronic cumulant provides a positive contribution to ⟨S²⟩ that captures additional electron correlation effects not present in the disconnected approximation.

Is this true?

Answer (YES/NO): NO